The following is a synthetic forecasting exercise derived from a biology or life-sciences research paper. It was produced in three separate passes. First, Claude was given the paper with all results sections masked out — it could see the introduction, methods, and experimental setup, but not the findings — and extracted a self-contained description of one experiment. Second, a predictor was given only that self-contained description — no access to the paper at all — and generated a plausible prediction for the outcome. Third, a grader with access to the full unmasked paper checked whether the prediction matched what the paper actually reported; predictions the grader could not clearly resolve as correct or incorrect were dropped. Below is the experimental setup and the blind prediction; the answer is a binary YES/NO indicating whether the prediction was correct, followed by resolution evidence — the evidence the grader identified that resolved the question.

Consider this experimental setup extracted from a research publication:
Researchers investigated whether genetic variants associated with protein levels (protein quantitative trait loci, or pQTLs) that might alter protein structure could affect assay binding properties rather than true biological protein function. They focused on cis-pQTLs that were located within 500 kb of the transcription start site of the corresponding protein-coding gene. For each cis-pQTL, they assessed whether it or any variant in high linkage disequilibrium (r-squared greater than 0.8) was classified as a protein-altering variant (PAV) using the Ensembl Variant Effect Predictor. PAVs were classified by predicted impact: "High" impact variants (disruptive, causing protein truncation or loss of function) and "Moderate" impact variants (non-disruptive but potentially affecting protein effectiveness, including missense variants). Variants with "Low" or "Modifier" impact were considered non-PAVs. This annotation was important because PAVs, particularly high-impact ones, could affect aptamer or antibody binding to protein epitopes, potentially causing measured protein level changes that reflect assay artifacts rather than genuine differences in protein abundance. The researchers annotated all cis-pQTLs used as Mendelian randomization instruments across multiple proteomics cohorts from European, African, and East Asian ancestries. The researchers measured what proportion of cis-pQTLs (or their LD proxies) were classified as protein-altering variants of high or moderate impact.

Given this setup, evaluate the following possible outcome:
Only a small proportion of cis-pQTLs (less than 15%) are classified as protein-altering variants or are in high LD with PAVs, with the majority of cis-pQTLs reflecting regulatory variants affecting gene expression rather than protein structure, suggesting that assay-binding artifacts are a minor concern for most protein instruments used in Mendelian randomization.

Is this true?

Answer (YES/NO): YES